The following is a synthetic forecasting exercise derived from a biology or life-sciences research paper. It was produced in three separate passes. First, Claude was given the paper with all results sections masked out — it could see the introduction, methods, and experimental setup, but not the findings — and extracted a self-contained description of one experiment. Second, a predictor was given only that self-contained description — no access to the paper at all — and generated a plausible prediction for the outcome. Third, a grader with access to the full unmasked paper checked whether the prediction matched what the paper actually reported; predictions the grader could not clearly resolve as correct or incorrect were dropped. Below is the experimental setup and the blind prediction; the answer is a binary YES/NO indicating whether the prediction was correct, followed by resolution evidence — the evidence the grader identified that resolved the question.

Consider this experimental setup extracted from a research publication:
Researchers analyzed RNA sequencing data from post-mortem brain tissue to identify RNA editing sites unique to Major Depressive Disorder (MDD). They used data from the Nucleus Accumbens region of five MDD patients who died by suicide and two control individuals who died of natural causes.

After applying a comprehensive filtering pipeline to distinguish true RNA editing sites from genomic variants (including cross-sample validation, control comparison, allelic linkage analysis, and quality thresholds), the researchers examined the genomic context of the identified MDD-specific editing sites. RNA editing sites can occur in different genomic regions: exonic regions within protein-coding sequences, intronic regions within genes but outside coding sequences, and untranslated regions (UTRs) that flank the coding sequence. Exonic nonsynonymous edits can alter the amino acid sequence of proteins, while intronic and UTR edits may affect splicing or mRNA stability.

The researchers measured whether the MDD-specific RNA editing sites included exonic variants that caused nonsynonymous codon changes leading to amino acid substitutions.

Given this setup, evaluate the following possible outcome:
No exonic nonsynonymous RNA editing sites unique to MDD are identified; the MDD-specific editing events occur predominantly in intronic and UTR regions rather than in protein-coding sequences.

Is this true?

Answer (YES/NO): NO